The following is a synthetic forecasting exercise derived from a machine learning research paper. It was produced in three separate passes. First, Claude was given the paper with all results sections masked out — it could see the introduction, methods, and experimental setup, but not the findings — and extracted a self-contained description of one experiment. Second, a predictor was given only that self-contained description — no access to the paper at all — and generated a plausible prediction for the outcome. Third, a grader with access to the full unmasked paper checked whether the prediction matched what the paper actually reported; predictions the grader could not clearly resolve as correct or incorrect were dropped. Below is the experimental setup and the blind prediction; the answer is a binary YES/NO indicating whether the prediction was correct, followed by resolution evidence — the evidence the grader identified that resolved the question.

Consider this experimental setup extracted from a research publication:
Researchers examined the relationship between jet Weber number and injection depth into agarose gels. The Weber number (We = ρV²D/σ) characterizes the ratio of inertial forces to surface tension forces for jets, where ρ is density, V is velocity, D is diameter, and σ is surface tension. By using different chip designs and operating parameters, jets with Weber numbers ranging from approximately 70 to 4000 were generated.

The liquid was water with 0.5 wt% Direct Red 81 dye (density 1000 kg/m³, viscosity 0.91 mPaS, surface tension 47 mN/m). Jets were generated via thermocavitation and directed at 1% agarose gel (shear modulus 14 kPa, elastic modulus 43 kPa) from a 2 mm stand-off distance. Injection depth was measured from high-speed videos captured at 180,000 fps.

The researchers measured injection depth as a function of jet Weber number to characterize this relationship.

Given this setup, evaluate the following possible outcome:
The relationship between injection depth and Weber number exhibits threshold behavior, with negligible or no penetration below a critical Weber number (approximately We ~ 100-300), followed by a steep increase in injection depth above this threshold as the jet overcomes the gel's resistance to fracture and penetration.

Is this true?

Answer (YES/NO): NO